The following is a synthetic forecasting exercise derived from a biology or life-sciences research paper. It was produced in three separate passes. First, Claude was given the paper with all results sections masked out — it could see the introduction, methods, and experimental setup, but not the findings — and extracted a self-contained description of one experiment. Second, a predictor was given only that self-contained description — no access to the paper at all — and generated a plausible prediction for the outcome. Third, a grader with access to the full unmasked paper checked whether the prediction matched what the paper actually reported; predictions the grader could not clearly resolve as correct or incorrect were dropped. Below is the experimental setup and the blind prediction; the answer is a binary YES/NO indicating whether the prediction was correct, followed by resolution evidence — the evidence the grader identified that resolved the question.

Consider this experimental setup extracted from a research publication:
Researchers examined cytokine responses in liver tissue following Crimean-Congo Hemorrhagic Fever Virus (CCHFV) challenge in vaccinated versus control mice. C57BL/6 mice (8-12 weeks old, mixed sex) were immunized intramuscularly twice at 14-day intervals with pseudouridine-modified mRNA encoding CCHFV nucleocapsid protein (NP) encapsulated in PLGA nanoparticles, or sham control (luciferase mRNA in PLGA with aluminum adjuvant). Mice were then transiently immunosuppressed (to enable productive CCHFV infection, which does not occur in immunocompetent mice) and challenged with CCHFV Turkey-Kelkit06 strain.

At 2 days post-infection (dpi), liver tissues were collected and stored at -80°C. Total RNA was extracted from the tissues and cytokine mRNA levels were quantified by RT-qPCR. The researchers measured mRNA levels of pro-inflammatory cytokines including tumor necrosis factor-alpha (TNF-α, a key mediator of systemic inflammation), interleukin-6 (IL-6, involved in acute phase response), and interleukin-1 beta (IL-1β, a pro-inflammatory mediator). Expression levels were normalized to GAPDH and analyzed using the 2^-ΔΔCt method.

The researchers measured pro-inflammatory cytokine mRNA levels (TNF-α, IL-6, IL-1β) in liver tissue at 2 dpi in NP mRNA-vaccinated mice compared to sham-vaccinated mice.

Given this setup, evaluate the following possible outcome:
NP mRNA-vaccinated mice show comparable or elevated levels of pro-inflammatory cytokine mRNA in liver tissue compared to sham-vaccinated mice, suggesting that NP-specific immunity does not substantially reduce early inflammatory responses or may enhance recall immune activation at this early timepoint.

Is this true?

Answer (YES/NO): YES